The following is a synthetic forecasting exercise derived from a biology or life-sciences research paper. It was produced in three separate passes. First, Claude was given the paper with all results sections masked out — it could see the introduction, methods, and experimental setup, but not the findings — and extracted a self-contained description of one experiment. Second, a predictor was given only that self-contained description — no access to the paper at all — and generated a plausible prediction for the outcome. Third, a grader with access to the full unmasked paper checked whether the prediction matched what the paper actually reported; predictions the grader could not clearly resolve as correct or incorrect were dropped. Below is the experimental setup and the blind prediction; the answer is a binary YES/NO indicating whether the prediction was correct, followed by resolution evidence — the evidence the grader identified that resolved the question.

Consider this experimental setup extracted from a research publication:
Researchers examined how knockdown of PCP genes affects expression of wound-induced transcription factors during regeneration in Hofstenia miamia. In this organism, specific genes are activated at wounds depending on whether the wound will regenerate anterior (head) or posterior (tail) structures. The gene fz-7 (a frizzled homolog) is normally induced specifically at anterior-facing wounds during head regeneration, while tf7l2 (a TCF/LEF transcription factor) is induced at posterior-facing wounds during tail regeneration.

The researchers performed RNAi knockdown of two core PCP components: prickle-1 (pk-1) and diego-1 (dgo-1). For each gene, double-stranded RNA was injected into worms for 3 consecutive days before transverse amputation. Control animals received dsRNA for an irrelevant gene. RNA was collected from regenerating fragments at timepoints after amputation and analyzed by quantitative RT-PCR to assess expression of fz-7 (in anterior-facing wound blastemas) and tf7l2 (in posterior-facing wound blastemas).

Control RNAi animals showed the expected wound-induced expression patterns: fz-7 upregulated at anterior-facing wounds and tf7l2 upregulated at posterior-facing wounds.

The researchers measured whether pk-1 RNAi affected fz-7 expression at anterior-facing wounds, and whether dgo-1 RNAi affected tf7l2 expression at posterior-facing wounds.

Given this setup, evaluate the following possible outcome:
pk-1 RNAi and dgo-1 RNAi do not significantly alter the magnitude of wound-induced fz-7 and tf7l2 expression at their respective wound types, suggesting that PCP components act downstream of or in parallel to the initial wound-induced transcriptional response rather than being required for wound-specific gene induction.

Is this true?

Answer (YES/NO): NO